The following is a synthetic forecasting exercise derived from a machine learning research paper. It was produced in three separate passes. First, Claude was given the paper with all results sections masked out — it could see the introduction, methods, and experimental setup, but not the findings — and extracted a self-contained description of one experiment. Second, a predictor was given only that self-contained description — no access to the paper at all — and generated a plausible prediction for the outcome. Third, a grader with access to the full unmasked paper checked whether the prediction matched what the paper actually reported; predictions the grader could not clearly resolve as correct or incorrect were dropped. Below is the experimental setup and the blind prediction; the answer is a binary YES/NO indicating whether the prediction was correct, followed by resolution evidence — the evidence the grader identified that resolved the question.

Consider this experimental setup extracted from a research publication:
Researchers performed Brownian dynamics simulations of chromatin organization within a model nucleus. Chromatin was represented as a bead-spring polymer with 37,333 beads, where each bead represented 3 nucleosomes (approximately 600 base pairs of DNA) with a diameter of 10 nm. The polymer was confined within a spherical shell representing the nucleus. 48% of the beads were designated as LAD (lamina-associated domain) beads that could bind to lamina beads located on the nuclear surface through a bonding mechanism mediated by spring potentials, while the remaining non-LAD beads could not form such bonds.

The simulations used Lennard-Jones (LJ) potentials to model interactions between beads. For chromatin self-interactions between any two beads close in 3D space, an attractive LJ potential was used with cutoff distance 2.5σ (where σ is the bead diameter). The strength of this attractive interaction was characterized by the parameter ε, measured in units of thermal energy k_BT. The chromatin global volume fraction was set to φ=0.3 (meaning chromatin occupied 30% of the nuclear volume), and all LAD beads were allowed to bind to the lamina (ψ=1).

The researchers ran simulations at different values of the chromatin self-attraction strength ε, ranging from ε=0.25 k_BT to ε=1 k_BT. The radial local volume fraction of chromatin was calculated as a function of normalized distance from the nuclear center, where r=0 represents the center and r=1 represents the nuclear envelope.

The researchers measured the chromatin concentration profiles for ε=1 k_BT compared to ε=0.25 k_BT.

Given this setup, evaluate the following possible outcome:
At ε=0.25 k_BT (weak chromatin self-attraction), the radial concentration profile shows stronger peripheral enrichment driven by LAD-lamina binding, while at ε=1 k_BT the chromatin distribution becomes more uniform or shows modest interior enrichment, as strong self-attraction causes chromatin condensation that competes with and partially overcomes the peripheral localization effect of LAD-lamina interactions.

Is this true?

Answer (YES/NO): NO